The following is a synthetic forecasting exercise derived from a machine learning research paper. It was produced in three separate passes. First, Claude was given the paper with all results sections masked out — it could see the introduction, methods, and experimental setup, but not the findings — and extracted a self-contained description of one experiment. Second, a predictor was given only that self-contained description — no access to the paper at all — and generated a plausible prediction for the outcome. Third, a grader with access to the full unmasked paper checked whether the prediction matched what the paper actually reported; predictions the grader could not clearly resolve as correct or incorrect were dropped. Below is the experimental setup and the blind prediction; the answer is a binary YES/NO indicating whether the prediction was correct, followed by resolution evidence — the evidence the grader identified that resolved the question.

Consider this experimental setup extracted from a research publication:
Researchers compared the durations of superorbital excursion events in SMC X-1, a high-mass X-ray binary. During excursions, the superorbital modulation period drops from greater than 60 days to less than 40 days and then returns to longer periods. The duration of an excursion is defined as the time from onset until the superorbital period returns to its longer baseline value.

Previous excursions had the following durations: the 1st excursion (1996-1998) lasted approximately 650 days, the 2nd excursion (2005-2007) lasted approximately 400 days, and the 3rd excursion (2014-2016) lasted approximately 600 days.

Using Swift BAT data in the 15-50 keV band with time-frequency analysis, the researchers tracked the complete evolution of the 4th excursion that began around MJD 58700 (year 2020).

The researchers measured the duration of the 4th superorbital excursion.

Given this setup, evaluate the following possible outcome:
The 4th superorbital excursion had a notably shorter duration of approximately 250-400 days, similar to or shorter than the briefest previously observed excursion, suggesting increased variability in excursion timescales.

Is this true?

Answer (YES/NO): NO